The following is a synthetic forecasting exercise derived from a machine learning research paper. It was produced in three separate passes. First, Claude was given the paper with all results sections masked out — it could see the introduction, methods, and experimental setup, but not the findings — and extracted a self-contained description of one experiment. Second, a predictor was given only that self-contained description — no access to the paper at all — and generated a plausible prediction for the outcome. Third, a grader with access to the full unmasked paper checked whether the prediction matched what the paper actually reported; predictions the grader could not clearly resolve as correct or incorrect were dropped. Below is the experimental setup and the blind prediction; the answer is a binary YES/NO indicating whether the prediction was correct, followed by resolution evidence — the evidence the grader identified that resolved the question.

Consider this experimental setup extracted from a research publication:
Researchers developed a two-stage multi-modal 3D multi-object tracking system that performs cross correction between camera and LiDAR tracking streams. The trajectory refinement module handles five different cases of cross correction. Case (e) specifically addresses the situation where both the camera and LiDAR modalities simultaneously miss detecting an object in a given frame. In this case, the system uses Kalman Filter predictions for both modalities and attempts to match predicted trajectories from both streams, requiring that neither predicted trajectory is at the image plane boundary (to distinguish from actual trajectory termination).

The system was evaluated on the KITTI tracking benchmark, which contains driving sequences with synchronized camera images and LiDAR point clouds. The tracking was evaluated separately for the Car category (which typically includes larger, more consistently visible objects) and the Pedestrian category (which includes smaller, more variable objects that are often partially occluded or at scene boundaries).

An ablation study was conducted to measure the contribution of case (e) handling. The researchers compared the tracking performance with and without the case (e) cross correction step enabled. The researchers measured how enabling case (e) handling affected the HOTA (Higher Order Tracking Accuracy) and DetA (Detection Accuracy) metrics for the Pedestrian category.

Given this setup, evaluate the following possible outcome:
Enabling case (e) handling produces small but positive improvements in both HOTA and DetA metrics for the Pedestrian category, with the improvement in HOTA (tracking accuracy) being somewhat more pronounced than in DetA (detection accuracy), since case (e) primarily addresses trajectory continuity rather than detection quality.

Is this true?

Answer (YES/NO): NO